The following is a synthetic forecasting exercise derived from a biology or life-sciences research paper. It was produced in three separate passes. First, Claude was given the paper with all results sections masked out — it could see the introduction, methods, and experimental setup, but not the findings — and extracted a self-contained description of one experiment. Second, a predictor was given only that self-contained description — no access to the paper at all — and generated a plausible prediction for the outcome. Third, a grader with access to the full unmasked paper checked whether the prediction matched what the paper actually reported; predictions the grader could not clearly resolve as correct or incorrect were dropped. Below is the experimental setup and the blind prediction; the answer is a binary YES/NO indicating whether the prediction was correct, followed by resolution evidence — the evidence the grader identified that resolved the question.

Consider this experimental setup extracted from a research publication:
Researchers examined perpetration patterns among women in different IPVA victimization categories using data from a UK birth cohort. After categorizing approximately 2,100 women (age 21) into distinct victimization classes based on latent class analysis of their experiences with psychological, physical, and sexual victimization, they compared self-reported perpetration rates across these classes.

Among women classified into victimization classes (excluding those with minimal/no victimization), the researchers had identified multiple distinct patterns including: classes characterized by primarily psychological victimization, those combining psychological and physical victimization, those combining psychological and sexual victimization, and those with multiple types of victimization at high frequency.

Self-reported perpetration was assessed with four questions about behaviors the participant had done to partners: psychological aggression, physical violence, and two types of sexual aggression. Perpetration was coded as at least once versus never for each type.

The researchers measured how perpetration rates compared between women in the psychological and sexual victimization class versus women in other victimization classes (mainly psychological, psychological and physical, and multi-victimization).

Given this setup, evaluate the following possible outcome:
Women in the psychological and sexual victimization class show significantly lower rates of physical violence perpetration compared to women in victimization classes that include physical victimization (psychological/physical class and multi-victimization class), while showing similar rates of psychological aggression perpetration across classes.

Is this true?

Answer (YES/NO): NO